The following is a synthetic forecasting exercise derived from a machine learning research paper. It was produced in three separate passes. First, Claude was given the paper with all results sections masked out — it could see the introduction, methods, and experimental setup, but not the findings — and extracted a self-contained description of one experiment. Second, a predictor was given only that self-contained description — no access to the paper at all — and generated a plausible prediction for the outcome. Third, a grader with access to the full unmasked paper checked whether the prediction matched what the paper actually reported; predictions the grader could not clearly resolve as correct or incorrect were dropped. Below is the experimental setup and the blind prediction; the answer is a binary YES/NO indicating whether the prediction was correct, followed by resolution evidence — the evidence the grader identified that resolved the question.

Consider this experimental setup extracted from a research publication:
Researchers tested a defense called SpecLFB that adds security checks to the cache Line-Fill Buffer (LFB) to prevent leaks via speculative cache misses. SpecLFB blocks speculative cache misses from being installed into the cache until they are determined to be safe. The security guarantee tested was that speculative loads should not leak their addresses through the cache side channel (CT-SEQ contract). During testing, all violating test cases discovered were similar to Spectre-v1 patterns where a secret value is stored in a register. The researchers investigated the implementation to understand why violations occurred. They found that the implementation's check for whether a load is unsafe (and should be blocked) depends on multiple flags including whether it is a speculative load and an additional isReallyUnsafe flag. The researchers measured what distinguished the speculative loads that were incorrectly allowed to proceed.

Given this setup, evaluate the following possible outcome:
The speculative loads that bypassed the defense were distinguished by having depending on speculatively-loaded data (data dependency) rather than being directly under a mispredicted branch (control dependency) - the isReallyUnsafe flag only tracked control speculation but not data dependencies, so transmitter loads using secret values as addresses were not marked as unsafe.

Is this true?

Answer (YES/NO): NO